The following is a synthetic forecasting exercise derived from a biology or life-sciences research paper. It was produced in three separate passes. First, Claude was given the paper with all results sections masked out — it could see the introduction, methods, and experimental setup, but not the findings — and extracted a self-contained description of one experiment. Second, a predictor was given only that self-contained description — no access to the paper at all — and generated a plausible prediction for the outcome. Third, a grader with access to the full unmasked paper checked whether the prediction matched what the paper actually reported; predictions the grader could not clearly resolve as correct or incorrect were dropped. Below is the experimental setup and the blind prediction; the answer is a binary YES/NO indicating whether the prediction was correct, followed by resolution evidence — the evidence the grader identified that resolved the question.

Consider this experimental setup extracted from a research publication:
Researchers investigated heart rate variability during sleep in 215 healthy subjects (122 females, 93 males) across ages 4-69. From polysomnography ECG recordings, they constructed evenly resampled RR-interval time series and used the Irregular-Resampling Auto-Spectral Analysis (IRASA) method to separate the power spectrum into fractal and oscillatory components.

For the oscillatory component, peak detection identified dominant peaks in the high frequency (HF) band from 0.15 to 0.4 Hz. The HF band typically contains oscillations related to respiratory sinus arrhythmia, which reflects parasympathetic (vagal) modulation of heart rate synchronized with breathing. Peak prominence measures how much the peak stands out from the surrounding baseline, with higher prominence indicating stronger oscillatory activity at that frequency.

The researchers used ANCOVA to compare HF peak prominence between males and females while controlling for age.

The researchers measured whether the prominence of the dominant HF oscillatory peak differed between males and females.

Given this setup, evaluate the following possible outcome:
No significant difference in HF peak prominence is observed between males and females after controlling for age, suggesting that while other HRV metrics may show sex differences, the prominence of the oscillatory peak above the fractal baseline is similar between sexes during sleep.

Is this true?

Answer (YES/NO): NO